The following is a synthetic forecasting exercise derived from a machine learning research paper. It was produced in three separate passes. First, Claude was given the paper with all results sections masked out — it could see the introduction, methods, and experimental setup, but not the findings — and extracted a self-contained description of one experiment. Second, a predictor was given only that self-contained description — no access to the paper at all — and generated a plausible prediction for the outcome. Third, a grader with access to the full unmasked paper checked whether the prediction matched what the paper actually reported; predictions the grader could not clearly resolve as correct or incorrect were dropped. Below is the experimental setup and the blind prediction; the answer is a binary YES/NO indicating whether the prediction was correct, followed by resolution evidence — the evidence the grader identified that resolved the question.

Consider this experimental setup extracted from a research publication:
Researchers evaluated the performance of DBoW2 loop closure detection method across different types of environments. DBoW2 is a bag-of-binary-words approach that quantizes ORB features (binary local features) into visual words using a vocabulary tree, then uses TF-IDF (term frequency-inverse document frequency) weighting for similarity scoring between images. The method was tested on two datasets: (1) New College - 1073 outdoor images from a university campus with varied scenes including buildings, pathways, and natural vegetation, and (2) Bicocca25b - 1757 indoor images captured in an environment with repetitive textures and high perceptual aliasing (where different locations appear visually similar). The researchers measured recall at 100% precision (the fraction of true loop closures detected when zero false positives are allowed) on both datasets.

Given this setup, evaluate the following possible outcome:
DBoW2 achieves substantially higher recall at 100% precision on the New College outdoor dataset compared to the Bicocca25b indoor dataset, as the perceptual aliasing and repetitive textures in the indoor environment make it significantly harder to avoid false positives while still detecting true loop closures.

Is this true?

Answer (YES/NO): NO